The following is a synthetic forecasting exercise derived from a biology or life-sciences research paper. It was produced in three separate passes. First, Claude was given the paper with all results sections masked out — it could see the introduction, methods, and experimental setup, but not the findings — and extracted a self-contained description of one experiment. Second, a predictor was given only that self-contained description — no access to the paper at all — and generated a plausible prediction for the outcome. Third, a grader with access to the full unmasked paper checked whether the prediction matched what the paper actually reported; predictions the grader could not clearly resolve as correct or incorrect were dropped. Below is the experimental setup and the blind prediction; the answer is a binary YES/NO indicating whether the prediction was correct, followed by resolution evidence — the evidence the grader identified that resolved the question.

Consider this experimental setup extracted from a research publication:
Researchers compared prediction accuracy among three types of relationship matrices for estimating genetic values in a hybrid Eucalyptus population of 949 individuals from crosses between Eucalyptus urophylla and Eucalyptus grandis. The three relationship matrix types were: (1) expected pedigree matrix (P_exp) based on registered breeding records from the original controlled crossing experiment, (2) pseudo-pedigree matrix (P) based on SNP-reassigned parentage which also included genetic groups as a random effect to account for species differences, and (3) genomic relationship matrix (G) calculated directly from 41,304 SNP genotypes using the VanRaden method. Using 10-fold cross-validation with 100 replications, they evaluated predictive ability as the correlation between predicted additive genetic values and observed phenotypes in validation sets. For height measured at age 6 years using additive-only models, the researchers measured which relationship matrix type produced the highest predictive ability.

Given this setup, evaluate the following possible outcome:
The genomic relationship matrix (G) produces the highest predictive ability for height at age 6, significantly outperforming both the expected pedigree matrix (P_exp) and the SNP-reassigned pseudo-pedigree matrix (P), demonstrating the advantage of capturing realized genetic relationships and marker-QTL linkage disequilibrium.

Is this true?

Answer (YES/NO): YES